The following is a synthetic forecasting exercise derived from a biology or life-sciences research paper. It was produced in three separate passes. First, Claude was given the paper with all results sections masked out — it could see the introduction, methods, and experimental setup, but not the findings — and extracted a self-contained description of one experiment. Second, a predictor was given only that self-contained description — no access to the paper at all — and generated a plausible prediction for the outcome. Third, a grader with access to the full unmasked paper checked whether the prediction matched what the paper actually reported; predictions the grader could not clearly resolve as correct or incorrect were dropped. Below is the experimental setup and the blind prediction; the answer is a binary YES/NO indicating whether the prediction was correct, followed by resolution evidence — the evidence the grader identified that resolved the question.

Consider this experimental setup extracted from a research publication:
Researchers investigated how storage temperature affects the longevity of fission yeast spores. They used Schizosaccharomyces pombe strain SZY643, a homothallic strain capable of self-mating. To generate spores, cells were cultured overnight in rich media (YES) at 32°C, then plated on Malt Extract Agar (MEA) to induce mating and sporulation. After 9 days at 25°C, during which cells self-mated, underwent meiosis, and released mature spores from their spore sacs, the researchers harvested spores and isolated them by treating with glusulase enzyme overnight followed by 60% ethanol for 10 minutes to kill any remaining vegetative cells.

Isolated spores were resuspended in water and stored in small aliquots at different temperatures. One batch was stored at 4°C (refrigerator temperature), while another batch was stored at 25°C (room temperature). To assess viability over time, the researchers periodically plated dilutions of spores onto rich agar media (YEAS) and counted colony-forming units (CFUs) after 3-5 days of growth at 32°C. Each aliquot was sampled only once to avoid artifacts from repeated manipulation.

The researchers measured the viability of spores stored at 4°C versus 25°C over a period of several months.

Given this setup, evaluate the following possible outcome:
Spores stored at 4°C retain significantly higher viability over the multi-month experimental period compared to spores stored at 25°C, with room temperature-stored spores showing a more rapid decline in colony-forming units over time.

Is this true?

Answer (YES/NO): YES